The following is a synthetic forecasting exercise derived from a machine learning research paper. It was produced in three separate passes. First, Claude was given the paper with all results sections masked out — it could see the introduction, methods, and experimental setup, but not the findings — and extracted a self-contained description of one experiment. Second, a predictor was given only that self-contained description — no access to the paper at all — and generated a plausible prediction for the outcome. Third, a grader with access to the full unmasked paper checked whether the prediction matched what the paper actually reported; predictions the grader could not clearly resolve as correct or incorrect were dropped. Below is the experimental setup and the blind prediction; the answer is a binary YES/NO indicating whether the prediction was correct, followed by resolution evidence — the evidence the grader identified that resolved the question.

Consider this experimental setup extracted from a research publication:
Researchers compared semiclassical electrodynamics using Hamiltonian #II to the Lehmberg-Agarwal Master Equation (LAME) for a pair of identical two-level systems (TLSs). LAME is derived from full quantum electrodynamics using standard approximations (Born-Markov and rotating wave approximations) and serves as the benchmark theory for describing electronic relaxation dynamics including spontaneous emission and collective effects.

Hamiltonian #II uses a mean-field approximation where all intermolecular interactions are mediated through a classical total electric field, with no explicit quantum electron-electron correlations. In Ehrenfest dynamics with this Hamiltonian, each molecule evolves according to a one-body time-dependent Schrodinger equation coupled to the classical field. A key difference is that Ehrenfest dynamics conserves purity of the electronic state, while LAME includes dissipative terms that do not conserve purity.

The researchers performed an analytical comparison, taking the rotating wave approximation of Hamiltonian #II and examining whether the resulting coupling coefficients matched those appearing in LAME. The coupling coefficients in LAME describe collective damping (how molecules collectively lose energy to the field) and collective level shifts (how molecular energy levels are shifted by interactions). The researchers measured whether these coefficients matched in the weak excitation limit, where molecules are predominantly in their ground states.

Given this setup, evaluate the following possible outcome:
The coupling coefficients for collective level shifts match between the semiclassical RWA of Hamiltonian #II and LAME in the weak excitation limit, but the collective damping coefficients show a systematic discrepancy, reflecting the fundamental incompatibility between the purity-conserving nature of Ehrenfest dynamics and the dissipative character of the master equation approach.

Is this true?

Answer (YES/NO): NO